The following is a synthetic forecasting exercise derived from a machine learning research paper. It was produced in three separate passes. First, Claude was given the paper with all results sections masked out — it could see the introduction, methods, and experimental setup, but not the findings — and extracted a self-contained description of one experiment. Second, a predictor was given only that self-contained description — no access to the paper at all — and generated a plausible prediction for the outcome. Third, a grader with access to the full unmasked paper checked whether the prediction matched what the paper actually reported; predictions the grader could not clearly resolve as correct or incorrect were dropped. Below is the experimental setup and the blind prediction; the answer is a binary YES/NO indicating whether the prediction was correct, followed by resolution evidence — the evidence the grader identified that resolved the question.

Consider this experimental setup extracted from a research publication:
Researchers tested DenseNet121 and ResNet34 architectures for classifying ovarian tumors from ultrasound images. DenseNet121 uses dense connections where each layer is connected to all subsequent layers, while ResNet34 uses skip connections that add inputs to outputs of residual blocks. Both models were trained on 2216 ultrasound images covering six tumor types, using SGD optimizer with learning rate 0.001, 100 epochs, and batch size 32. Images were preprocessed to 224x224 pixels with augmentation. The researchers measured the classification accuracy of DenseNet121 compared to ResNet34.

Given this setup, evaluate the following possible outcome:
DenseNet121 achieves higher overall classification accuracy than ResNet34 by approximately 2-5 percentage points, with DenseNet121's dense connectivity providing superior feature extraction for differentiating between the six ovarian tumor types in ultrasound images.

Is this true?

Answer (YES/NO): NO